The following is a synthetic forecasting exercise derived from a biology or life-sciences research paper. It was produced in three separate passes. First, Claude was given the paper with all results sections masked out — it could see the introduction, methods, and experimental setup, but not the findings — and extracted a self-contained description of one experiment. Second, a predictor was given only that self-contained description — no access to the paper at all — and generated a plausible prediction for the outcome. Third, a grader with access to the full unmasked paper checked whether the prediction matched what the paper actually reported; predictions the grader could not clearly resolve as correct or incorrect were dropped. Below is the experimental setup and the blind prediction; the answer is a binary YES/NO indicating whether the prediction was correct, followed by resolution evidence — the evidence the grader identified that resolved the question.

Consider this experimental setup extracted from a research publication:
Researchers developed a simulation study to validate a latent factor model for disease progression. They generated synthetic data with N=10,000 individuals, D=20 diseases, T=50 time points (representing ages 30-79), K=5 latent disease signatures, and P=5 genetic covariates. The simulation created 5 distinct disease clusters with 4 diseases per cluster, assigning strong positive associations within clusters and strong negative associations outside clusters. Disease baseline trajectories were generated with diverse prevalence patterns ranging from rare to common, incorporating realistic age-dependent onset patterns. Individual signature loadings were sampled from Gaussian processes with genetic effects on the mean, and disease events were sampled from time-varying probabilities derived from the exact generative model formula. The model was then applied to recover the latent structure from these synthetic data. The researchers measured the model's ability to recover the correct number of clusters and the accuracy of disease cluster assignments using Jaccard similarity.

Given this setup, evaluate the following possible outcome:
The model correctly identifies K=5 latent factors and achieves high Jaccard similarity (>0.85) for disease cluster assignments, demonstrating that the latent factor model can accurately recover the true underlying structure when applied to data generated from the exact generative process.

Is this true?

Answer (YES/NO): NO